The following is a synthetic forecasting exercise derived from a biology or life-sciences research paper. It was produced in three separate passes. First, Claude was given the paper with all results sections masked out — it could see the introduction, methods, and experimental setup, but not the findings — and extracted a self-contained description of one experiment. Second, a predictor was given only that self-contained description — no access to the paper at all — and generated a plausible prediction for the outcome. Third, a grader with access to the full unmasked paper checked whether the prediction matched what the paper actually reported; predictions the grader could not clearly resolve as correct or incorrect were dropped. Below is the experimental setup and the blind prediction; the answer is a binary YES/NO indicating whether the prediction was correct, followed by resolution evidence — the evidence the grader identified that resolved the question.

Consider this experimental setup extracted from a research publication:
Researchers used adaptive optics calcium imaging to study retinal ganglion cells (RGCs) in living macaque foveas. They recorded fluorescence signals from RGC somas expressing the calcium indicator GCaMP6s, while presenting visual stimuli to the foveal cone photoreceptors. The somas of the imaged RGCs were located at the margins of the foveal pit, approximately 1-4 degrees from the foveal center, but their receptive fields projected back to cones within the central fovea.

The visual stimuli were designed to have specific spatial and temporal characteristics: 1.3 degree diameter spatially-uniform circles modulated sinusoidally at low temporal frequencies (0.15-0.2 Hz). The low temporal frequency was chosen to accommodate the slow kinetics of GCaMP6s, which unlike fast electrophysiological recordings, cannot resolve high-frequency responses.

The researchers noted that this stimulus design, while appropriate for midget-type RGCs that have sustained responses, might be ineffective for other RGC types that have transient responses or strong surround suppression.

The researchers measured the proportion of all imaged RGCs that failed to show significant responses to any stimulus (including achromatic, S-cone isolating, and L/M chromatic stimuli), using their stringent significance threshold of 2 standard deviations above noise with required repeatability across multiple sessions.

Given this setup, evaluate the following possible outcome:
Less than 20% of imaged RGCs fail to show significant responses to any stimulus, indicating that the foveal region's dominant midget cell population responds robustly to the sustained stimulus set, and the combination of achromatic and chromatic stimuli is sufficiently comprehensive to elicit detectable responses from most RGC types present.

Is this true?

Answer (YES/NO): YES